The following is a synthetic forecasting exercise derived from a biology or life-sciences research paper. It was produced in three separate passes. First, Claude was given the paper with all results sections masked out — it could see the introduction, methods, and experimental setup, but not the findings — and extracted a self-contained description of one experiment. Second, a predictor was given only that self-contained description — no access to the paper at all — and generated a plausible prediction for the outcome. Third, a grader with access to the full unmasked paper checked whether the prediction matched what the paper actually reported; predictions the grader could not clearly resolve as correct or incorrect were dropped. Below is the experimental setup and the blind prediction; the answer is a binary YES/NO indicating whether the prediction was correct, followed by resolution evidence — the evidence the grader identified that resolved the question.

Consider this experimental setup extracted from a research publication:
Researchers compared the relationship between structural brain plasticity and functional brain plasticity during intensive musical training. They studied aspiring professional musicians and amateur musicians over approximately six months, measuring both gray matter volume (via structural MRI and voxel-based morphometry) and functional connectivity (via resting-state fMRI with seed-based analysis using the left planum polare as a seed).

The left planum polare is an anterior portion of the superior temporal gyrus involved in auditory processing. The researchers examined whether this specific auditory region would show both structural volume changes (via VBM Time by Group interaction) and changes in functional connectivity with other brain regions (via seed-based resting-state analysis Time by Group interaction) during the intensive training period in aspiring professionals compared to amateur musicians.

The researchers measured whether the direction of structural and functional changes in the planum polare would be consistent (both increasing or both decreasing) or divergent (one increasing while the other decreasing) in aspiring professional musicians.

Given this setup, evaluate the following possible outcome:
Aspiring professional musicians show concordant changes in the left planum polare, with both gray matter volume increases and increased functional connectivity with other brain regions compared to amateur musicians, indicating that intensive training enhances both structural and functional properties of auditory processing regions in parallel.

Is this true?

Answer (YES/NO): NO